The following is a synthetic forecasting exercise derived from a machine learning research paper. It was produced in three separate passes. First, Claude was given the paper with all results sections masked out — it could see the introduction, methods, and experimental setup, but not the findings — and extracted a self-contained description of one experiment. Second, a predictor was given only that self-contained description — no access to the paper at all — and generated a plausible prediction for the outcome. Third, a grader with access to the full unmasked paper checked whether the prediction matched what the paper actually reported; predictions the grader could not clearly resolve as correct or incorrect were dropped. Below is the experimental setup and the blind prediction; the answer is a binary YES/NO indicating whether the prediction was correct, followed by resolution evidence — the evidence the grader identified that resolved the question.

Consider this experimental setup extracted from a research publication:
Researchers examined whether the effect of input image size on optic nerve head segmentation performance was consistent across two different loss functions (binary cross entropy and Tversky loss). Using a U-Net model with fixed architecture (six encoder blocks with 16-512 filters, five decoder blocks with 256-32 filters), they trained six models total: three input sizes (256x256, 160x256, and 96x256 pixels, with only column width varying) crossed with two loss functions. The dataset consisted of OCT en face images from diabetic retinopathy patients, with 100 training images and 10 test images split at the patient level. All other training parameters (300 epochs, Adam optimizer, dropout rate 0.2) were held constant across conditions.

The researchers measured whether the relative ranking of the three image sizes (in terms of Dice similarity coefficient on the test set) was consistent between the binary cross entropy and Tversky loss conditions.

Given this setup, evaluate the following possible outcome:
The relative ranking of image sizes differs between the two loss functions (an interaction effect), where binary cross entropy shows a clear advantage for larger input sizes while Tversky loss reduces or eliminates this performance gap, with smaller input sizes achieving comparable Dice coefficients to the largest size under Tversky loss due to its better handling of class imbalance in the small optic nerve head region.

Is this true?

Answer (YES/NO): NO